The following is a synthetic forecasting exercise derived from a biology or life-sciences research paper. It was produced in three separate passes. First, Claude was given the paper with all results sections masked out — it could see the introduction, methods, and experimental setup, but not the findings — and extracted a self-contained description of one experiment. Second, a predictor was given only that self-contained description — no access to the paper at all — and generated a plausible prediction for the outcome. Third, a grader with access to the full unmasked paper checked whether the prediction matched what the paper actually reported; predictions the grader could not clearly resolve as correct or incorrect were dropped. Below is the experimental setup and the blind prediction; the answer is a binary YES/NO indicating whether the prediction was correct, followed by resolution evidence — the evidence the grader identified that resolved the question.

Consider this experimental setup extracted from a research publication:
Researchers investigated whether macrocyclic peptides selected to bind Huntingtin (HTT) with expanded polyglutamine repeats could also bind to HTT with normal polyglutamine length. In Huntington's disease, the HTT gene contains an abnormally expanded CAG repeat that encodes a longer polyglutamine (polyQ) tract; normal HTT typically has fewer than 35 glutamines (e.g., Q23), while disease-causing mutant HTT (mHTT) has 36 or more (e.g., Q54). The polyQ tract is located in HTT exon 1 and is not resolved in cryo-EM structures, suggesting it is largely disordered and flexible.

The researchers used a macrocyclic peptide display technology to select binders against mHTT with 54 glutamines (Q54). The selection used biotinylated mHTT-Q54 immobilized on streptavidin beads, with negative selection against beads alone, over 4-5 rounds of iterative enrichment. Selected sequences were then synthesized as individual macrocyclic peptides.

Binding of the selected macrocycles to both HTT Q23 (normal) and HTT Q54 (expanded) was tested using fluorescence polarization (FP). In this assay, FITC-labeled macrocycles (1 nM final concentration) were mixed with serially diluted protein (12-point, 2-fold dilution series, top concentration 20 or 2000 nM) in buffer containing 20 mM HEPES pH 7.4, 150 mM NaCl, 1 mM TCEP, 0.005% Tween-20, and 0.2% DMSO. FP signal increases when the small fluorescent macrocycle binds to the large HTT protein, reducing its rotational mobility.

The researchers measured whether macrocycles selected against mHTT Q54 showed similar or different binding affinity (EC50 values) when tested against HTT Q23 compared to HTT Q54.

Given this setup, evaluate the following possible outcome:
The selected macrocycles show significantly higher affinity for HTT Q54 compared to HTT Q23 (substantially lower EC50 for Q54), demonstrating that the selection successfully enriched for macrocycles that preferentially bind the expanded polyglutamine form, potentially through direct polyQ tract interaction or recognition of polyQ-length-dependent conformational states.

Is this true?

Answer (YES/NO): NO